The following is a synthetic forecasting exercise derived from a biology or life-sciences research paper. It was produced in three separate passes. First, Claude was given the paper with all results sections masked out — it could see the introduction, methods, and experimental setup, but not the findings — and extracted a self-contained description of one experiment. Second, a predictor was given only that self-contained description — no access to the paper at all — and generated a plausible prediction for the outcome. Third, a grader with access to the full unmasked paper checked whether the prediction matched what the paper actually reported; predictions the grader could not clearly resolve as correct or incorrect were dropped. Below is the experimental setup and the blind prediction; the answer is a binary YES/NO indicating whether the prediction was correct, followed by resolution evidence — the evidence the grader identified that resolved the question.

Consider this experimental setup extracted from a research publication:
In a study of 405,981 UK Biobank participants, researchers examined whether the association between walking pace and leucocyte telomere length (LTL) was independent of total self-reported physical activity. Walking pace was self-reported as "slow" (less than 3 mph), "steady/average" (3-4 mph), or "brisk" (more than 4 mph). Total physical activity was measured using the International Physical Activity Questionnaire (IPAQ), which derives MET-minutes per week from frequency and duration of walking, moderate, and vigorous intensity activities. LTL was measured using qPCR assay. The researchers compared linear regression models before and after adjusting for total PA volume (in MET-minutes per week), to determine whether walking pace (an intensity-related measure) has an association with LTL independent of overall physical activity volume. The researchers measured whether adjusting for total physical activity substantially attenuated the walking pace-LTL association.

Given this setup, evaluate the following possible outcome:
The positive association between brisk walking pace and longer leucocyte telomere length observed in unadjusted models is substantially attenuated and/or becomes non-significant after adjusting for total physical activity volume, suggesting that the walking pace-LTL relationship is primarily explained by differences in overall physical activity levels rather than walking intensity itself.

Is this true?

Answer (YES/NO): NO